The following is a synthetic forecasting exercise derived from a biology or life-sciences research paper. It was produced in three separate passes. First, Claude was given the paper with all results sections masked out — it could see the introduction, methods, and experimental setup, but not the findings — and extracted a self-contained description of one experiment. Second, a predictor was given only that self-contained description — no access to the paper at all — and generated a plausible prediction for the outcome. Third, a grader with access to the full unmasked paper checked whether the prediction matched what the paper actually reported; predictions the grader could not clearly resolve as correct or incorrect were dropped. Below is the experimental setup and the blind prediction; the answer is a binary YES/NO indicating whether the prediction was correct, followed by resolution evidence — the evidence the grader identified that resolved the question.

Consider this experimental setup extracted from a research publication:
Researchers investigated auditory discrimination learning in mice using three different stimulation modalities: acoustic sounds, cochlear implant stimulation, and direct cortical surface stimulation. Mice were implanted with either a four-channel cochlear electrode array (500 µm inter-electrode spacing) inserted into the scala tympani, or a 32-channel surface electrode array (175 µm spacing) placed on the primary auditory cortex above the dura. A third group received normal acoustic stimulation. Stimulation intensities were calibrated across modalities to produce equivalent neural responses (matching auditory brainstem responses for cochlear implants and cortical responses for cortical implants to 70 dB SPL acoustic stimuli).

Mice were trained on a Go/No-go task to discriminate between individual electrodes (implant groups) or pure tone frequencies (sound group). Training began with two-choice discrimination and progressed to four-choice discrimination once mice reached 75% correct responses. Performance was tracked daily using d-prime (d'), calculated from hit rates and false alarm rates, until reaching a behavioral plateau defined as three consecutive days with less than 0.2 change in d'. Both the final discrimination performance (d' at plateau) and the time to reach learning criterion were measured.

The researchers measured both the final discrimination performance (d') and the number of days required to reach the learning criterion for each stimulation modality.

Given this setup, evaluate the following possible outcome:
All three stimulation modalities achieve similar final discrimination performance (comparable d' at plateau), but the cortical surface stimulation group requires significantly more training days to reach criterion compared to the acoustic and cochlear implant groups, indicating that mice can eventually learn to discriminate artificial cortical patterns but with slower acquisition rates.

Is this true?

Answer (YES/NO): NO